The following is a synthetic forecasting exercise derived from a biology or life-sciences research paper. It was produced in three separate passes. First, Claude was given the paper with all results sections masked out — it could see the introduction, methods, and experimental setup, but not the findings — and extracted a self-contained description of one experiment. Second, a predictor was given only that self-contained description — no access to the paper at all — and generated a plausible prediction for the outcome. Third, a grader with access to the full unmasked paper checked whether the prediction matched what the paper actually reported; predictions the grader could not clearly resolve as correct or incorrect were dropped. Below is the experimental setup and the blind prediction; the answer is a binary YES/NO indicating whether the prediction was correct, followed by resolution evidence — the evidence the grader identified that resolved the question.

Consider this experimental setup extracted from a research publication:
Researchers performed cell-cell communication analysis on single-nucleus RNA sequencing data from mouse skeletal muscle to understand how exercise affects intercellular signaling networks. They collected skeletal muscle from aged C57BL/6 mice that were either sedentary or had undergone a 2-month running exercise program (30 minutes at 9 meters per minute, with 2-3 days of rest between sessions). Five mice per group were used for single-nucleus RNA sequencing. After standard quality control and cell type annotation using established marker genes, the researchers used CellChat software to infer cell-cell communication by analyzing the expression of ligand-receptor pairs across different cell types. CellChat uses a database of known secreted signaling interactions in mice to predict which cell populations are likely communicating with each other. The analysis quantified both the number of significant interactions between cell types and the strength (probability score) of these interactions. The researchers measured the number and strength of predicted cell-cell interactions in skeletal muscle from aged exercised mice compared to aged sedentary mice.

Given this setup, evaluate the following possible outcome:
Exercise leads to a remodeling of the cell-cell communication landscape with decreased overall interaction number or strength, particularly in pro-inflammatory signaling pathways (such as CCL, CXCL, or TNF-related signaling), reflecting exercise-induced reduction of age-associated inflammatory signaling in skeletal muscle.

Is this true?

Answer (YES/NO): NO